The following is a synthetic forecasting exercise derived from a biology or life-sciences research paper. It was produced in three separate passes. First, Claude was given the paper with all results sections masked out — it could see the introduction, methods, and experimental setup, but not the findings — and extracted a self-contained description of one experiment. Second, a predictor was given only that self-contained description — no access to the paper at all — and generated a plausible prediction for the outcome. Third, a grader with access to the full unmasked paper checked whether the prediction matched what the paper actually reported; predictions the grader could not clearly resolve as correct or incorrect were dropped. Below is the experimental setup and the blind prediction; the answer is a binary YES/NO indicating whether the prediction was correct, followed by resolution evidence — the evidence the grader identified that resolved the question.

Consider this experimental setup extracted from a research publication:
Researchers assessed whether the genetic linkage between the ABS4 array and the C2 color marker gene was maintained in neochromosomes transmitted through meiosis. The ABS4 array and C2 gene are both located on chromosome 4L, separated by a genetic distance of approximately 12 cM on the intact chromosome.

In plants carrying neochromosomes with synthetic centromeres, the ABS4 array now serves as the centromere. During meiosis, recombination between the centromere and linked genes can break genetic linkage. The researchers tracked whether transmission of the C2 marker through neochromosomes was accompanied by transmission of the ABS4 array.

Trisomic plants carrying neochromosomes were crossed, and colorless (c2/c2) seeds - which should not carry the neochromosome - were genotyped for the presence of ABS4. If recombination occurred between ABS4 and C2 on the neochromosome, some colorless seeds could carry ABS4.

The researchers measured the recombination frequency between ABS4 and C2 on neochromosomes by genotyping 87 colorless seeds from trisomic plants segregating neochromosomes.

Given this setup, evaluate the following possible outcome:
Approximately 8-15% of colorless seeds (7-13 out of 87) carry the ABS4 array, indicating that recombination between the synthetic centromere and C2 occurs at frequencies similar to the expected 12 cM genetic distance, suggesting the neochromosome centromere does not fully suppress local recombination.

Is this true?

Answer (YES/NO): NO